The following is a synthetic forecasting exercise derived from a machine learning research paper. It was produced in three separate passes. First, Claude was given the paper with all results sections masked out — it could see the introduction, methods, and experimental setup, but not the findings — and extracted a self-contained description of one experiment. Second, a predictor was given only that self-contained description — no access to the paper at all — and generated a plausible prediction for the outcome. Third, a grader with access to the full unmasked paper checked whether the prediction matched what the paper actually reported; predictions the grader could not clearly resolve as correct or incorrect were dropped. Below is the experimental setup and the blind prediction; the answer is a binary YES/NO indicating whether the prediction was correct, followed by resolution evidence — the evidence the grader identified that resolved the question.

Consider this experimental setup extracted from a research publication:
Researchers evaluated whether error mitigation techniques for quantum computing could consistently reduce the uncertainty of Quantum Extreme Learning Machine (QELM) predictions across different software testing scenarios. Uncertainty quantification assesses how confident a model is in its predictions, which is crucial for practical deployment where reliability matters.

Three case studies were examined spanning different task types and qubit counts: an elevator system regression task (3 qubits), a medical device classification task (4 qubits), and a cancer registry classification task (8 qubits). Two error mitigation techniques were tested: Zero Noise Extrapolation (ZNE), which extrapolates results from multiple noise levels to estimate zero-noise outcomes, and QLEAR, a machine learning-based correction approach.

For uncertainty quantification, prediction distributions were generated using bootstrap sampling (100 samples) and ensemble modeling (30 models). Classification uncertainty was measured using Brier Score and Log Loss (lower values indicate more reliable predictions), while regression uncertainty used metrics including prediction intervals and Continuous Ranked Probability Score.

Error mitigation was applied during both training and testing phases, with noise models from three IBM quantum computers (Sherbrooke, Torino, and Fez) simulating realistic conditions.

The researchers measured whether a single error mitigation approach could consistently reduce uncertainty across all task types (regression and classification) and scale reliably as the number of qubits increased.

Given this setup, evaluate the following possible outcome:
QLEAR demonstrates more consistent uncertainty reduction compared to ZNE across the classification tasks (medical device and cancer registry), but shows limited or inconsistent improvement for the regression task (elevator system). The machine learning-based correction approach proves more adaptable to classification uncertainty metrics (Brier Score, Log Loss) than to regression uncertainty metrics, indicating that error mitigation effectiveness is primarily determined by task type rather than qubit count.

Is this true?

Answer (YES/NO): NO